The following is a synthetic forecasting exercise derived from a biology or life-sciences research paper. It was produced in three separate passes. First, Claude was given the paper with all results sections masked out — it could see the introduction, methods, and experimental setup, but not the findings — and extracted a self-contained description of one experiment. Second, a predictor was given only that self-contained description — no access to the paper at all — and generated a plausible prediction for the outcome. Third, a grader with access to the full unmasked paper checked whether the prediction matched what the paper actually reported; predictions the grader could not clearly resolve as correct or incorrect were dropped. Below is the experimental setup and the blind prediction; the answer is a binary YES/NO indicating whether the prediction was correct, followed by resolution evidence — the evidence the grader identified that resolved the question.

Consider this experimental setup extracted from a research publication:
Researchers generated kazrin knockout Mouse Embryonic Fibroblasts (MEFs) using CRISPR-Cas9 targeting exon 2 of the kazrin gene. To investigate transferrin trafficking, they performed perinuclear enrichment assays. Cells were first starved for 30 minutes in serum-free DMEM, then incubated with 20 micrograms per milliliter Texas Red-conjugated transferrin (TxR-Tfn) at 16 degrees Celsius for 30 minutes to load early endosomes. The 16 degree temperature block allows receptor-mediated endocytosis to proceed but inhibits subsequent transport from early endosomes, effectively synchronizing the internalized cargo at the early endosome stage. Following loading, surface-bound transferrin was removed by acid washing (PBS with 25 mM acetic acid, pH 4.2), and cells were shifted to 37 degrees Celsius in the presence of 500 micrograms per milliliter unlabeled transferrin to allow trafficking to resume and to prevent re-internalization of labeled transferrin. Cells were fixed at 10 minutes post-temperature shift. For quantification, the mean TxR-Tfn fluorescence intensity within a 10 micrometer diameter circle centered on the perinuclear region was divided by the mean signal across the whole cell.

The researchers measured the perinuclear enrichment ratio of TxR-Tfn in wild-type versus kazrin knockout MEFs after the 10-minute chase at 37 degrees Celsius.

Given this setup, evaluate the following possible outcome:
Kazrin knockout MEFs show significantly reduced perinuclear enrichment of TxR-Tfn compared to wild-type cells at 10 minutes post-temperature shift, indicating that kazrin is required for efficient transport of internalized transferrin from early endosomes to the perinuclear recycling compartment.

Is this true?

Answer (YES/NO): YES